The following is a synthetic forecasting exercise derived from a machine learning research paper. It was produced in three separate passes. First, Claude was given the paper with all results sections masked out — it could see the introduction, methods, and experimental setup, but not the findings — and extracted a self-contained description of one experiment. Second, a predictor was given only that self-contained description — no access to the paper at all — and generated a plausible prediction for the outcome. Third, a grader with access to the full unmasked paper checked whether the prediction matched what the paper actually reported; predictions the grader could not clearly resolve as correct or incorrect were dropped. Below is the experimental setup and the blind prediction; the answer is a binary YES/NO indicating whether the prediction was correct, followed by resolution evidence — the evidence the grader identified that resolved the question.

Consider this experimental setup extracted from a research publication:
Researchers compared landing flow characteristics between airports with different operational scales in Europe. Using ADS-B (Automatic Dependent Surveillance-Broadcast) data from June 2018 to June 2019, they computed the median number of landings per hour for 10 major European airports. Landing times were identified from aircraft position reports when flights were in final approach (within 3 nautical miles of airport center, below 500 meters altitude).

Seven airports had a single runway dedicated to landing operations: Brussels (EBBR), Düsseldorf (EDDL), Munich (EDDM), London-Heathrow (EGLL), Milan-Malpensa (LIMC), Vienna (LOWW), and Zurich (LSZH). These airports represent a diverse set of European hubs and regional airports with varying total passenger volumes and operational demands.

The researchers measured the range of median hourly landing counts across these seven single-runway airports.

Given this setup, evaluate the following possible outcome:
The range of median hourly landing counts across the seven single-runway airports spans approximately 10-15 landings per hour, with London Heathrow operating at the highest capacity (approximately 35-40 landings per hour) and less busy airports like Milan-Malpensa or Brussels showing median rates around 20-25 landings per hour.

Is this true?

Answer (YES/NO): NO